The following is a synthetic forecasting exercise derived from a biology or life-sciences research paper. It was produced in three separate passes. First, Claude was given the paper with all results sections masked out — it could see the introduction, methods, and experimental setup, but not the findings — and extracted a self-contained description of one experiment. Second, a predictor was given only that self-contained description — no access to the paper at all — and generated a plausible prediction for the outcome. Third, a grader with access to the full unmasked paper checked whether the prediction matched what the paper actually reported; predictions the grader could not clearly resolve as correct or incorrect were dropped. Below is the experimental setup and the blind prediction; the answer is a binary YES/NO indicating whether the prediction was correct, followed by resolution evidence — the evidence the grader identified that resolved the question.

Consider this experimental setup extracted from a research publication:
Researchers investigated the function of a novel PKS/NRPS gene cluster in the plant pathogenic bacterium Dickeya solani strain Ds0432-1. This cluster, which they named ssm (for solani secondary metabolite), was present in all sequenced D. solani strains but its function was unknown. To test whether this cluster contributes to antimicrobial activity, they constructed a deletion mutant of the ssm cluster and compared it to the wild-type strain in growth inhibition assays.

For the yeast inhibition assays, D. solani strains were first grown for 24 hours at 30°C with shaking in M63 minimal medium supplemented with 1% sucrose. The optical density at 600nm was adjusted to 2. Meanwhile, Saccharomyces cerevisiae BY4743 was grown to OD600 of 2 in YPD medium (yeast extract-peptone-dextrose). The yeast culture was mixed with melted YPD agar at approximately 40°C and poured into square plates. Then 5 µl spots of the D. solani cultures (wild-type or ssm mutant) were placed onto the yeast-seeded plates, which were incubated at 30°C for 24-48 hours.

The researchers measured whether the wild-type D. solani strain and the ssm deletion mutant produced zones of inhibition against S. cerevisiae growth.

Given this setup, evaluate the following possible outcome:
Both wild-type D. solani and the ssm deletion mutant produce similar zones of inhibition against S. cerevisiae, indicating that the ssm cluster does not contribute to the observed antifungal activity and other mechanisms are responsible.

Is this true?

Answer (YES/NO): NO